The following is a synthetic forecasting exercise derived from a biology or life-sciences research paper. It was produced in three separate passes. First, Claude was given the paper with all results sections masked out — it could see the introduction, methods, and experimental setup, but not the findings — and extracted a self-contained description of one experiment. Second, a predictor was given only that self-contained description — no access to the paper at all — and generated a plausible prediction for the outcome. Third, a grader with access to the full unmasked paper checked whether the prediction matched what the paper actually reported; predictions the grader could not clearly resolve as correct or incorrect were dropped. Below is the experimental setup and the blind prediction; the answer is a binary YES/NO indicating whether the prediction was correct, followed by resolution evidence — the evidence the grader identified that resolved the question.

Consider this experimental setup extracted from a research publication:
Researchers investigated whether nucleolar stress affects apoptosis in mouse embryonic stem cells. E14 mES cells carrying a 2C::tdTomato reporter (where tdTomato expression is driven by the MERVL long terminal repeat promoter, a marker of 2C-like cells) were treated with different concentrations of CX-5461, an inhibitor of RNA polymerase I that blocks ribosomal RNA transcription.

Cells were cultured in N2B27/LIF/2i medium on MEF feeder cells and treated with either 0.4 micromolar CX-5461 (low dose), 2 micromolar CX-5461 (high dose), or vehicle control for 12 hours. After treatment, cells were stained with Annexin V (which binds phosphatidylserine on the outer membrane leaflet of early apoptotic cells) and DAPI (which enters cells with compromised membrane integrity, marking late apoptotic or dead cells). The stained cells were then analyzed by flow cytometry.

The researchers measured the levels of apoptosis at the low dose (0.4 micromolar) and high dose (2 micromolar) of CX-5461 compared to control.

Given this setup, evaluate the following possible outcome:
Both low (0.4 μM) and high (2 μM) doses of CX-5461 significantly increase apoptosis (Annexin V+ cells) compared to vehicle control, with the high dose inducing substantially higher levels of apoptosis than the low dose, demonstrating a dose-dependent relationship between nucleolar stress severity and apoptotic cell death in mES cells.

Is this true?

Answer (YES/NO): NO